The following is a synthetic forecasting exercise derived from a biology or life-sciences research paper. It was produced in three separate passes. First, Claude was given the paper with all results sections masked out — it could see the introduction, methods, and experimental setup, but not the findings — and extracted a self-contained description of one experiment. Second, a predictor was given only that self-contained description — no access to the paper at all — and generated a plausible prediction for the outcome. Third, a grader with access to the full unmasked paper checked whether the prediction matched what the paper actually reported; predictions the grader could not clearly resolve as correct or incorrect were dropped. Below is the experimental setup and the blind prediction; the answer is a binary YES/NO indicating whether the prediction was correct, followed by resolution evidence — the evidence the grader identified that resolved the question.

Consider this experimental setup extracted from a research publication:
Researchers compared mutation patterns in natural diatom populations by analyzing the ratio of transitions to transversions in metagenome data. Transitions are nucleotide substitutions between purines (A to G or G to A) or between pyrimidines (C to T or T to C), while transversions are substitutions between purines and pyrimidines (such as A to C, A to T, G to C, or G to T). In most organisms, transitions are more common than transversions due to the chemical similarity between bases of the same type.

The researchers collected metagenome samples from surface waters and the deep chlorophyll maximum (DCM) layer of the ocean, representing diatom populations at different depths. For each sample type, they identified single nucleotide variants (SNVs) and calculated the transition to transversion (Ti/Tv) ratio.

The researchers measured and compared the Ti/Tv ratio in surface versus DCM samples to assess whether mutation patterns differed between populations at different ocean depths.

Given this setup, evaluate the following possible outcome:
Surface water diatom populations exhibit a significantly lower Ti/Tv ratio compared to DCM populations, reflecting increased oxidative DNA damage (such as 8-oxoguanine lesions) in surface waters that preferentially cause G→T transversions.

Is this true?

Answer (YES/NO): NO